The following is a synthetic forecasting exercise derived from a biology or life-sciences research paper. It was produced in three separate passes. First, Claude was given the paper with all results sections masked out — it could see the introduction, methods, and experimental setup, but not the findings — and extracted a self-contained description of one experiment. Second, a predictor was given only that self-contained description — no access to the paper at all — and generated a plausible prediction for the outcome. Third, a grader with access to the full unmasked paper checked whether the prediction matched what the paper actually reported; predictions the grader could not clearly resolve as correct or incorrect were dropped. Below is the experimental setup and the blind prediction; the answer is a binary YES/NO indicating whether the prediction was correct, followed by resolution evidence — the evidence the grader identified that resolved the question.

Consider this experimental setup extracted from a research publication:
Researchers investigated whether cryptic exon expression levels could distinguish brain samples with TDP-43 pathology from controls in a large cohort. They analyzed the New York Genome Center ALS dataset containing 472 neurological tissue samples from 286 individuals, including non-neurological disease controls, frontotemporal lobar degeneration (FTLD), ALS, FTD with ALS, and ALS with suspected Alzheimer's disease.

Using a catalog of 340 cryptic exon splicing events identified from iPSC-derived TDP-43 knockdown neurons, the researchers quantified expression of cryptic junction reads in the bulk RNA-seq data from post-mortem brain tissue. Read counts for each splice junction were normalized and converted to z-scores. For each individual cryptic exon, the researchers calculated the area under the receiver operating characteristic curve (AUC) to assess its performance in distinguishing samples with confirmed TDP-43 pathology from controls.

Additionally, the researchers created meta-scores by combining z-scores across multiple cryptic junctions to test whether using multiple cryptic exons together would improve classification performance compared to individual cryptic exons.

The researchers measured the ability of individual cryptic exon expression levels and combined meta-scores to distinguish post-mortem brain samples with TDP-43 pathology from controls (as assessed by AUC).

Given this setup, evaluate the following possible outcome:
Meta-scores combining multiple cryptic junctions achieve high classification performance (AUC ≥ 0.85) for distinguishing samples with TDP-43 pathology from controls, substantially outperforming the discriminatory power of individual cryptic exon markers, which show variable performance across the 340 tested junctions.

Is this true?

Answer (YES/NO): NO